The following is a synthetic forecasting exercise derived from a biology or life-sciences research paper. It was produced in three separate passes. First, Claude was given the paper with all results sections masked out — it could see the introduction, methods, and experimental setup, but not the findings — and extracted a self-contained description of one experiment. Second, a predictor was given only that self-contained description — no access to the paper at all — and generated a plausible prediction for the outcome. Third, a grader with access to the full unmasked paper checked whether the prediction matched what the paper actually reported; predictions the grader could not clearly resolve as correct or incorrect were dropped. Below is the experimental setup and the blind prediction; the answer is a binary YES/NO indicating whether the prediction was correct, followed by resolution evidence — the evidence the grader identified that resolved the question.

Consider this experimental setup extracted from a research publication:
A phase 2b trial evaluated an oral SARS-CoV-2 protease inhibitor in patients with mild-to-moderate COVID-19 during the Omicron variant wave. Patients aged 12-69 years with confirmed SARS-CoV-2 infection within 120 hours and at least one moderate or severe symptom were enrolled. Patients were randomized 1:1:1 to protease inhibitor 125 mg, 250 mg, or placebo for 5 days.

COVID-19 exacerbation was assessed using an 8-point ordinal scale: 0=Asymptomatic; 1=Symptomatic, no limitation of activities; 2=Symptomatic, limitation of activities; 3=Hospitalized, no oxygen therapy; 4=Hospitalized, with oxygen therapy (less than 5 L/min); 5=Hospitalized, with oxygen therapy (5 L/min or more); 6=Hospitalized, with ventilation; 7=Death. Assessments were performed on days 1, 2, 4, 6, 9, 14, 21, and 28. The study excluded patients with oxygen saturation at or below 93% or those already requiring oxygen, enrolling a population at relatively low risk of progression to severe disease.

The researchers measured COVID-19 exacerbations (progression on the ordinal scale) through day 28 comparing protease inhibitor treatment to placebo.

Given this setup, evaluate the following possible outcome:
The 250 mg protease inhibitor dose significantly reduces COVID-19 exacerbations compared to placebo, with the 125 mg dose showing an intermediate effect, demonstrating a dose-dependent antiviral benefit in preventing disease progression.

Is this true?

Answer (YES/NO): NO